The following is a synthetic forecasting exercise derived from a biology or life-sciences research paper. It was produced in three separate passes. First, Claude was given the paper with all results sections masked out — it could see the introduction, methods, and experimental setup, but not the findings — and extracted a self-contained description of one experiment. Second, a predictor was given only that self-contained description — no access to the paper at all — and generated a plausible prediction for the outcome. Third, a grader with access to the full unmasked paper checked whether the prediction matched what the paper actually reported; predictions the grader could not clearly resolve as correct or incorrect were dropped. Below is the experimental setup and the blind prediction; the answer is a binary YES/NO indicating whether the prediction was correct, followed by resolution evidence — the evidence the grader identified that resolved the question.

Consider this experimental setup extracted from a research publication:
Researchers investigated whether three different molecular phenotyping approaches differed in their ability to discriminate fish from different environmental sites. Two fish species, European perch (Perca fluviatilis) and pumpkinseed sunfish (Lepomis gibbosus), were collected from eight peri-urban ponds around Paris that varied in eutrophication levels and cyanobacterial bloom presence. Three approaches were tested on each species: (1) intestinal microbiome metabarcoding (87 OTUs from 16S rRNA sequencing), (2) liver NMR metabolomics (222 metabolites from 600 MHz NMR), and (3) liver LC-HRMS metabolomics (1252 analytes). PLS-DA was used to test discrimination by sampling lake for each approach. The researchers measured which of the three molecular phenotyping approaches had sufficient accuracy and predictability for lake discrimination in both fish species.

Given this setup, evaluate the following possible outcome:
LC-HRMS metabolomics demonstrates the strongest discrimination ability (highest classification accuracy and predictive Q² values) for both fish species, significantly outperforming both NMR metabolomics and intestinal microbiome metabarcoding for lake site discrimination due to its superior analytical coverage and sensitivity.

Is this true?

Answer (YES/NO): YES